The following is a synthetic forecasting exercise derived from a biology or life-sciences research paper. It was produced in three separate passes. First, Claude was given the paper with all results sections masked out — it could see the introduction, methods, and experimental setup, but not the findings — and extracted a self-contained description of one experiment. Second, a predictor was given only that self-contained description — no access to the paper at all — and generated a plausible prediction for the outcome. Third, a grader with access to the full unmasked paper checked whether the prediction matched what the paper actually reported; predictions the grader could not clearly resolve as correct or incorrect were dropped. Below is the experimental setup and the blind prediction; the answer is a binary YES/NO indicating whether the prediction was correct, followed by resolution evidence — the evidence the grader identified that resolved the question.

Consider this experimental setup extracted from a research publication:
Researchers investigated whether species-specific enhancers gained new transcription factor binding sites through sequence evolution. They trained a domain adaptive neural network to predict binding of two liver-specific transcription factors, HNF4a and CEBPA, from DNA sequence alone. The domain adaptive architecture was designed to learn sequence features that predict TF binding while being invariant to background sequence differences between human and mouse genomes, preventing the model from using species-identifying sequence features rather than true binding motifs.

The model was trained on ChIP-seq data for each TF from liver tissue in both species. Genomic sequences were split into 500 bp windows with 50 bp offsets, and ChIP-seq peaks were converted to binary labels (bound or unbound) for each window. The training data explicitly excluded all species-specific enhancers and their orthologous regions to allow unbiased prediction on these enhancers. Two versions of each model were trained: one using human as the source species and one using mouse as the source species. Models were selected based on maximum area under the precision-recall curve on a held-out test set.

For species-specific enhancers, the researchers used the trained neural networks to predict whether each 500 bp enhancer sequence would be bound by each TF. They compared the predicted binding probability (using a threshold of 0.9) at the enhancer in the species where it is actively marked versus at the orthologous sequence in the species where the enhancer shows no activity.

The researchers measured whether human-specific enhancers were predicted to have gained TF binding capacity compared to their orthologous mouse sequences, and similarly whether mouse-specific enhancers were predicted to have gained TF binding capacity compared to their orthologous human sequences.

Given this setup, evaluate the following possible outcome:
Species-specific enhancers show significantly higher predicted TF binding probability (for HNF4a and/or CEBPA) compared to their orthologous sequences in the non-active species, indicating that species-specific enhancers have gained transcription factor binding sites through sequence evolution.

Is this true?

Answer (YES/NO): YES